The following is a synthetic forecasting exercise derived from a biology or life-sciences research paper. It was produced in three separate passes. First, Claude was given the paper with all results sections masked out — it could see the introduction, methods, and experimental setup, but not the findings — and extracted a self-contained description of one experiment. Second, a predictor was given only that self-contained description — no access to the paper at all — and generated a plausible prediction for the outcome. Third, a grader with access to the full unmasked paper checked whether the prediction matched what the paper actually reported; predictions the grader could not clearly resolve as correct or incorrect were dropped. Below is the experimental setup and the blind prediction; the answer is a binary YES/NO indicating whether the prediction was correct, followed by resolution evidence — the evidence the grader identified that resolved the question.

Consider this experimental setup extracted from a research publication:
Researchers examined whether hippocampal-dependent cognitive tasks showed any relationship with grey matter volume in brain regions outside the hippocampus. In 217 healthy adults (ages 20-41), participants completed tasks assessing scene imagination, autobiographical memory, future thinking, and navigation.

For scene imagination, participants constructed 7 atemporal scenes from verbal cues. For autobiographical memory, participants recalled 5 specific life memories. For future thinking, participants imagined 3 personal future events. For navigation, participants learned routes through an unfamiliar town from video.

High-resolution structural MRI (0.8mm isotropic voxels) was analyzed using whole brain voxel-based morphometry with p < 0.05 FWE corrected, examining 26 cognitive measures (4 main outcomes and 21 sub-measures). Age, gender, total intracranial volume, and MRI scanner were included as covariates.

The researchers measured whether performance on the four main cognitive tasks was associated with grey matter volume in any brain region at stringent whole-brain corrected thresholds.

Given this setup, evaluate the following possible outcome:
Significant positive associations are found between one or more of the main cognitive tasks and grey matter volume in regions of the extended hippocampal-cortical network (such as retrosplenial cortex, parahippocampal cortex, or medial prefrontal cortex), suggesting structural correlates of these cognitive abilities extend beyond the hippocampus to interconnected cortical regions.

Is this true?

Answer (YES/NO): NO